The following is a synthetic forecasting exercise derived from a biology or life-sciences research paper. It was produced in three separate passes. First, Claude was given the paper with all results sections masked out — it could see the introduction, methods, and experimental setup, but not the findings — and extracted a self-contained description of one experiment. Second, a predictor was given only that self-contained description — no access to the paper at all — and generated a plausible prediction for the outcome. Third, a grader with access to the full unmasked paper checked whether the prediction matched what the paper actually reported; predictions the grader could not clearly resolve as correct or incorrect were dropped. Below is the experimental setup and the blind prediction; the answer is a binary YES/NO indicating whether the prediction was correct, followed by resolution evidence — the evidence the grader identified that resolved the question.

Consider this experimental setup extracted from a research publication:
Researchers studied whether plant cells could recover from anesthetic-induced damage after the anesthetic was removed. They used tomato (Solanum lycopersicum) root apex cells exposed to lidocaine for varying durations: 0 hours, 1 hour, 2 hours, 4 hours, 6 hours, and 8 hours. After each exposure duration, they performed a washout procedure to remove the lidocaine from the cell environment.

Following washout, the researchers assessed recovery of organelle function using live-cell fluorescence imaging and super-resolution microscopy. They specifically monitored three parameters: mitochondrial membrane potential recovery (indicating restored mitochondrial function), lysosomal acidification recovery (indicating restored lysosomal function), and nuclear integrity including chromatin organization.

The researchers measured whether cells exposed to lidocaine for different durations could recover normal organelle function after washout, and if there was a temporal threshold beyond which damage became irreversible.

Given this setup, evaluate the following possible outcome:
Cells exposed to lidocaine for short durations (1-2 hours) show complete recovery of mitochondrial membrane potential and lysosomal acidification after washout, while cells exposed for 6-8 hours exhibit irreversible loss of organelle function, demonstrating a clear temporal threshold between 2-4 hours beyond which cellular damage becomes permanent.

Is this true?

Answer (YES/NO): NO